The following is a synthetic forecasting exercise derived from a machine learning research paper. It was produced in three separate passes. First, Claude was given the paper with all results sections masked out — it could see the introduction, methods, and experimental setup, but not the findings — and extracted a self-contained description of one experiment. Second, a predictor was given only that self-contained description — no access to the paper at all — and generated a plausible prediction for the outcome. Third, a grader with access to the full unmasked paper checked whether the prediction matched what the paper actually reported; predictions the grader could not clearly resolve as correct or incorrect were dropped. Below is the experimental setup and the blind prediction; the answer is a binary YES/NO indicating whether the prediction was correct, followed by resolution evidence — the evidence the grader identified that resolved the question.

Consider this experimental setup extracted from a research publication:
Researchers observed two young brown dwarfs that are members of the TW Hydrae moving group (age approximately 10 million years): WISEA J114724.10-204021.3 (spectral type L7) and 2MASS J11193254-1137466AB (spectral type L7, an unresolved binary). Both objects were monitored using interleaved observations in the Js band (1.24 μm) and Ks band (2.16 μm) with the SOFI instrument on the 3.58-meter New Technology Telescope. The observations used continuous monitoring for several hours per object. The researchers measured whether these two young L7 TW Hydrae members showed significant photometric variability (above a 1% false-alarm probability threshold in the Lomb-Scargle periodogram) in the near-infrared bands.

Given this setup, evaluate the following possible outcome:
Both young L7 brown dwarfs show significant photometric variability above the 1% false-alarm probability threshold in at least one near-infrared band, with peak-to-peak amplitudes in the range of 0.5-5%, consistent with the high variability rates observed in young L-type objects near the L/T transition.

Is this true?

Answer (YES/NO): YES